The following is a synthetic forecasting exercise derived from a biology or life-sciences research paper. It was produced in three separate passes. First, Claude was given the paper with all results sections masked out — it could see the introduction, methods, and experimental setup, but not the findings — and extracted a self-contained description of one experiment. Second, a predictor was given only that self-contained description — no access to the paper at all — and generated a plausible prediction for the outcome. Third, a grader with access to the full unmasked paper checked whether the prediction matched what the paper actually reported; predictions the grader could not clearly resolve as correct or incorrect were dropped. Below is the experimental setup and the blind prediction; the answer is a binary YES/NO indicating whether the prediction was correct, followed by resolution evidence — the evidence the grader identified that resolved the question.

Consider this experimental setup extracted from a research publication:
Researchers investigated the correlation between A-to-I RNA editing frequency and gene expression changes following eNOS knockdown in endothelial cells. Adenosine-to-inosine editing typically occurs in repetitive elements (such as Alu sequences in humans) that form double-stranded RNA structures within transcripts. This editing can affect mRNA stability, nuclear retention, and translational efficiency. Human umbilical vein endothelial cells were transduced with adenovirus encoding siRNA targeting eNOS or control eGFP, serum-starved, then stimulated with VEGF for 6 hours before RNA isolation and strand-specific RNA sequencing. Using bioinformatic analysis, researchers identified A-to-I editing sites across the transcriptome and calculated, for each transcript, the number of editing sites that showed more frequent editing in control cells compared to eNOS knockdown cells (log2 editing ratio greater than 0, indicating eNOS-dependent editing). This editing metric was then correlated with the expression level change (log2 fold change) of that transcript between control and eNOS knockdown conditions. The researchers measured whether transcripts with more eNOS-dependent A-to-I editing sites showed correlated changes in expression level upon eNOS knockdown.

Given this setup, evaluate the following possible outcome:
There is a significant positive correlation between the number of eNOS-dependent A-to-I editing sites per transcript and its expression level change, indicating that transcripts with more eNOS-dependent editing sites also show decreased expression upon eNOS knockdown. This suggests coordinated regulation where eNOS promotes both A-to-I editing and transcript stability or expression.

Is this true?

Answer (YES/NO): NO